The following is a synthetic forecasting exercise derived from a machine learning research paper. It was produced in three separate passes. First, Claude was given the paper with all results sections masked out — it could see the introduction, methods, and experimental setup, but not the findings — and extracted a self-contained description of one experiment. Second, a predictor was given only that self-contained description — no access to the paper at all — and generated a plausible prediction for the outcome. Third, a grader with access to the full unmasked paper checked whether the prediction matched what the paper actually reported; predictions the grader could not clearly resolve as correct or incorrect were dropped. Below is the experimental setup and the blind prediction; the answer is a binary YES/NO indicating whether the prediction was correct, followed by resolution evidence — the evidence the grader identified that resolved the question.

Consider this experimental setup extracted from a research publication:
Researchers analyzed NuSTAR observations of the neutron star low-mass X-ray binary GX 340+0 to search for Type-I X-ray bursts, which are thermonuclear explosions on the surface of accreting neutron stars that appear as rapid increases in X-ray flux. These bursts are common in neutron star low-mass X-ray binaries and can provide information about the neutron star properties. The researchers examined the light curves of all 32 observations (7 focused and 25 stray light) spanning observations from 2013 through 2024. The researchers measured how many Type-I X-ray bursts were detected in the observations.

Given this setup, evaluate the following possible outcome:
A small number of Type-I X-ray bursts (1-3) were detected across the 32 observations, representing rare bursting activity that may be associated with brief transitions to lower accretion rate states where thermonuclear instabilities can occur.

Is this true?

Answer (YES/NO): NO